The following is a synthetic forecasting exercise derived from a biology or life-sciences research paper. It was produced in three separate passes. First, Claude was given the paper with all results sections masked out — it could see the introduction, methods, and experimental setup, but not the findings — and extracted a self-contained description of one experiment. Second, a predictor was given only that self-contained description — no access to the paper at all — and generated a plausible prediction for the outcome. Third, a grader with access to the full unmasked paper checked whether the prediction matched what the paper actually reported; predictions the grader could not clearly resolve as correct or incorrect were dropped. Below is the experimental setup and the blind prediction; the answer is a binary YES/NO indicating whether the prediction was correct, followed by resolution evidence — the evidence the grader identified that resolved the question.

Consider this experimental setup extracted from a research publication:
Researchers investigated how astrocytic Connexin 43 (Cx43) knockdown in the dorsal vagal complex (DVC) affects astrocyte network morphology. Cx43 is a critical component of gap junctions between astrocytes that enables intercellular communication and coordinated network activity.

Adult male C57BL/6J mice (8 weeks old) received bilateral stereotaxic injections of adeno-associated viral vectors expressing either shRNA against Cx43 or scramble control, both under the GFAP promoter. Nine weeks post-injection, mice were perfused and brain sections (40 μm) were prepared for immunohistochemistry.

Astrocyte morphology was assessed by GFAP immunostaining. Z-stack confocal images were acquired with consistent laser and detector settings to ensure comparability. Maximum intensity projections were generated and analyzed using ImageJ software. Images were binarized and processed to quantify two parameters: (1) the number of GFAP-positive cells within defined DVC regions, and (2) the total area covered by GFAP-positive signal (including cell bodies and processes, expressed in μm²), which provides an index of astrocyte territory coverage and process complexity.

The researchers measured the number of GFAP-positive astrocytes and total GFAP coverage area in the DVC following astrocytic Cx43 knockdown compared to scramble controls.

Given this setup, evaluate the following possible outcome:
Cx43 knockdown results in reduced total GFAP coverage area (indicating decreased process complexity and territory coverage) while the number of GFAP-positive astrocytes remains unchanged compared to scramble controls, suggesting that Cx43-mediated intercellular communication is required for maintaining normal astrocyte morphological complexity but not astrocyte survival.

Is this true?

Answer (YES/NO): NO